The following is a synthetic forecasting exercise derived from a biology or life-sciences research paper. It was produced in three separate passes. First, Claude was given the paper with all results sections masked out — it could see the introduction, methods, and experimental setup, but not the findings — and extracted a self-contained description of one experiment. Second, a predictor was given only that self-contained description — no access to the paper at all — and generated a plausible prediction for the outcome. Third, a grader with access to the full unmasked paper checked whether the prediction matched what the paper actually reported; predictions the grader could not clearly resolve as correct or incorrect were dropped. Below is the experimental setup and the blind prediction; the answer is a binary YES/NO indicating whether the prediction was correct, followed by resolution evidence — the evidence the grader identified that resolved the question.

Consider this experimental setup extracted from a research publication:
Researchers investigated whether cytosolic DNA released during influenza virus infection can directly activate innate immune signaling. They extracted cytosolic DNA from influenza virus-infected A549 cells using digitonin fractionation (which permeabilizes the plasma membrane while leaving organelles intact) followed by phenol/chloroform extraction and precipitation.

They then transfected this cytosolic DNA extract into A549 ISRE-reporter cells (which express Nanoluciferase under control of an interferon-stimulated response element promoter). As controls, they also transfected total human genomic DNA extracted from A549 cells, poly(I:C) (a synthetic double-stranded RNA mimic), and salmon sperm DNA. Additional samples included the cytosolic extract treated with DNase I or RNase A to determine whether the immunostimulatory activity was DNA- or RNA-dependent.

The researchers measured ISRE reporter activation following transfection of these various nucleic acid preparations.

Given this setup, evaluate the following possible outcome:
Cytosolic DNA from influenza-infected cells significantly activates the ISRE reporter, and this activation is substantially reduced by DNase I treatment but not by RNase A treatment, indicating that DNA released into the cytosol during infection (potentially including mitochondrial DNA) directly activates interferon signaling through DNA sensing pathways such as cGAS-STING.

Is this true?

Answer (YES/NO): YES